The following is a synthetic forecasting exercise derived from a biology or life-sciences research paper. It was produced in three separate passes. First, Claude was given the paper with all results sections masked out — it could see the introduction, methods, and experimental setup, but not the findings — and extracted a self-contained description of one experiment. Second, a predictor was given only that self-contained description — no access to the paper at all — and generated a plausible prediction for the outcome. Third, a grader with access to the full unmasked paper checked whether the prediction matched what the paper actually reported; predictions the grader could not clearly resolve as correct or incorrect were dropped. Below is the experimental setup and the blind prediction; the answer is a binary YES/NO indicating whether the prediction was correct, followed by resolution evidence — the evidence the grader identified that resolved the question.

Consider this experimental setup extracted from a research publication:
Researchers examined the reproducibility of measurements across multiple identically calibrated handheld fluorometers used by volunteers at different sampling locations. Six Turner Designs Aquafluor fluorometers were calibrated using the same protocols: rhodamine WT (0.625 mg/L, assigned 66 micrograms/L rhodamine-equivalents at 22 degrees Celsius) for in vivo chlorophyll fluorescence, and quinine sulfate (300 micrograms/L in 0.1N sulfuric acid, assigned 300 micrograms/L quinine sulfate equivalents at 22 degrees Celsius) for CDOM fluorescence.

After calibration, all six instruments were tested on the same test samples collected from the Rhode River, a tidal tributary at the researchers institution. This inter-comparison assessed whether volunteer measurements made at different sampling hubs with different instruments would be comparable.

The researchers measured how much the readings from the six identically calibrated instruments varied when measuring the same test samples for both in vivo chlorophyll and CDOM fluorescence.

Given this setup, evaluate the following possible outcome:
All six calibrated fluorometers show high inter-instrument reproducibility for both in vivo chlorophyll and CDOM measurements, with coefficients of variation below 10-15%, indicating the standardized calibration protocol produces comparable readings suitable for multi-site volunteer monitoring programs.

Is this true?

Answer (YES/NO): NO